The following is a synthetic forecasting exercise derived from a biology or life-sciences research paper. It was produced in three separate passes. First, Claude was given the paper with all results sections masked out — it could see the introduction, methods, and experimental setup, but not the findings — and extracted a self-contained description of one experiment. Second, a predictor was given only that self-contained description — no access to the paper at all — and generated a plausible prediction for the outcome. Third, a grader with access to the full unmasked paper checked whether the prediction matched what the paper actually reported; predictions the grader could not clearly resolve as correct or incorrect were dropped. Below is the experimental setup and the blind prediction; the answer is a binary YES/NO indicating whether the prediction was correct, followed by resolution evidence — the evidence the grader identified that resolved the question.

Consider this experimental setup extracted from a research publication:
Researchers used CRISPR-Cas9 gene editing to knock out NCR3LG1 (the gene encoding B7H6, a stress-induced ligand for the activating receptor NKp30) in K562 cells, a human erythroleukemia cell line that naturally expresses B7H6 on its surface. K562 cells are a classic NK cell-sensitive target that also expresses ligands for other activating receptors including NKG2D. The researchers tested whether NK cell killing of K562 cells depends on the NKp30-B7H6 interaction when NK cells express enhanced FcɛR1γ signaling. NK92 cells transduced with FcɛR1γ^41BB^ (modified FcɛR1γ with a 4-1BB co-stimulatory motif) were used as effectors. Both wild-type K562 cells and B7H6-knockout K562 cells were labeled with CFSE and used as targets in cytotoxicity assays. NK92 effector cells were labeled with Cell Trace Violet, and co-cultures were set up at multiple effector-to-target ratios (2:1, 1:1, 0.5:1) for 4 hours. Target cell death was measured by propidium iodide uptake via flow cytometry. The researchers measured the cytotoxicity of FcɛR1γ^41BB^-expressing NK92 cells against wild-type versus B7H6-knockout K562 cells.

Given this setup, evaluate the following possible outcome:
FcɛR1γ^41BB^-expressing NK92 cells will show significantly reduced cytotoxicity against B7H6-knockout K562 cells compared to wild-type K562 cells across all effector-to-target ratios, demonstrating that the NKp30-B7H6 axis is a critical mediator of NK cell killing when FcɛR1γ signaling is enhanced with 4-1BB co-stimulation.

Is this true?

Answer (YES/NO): YES